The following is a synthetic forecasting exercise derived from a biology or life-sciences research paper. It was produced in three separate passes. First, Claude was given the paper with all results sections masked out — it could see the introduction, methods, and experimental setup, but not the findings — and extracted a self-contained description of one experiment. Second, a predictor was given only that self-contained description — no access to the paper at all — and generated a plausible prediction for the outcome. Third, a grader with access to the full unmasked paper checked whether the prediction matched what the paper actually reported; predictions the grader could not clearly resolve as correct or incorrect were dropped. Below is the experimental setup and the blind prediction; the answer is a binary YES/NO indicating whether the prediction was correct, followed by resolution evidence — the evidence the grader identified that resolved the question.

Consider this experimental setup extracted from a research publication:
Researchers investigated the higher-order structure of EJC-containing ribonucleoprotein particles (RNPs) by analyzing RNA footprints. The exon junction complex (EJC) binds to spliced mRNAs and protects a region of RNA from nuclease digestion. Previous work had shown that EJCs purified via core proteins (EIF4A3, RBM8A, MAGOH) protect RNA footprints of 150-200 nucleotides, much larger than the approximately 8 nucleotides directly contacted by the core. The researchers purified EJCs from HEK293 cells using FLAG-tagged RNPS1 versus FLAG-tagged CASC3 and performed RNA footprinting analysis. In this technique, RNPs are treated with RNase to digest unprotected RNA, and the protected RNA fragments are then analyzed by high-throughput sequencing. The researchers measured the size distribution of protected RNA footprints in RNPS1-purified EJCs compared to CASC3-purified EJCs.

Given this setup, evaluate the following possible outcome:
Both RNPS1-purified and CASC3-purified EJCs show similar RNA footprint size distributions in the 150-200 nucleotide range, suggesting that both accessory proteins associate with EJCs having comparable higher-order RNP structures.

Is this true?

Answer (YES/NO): NO